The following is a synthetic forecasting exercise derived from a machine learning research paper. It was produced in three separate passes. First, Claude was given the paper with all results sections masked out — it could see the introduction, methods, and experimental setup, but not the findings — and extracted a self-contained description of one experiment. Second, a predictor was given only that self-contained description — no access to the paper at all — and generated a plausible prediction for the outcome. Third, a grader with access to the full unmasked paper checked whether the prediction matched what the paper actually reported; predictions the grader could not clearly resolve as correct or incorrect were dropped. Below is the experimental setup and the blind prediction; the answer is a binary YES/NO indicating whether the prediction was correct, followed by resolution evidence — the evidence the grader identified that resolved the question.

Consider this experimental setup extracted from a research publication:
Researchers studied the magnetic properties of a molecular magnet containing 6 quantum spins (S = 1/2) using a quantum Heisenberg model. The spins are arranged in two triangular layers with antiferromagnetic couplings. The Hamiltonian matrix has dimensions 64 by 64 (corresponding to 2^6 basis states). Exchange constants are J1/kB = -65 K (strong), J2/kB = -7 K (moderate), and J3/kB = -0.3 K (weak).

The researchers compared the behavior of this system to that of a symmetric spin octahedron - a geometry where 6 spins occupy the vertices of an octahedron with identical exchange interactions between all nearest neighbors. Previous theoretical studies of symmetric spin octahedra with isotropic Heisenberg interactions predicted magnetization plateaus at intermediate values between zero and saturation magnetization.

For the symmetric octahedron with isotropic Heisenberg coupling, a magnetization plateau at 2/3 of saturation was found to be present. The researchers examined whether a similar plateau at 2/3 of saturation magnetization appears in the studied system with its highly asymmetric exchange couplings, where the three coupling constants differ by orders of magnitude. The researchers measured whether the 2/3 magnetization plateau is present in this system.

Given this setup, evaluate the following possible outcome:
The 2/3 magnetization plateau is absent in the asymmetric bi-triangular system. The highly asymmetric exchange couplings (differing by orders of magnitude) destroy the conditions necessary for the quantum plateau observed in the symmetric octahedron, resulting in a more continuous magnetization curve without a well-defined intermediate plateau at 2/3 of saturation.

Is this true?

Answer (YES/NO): NO